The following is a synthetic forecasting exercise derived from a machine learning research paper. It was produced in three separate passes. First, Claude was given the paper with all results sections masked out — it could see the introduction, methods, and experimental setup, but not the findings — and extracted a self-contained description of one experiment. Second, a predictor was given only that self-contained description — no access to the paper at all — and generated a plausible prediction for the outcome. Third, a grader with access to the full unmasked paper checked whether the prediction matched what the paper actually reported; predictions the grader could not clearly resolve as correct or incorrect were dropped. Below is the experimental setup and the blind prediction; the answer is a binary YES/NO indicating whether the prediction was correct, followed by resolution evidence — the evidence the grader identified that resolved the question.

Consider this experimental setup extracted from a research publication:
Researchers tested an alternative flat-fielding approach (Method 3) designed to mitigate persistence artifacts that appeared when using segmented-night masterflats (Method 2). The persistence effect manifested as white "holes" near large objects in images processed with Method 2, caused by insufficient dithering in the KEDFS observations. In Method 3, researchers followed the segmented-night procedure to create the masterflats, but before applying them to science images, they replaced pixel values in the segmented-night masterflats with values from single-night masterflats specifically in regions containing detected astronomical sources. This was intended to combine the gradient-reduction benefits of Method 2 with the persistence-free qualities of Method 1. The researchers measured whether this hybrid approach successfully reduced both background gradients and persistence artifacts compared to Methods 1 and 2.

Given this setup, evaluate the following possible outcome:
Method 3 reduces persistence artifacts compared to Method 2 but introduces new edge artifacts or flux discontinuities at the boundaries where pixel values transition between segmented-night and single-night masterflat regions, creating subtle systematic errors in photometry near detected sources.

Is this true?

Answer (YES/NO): NO